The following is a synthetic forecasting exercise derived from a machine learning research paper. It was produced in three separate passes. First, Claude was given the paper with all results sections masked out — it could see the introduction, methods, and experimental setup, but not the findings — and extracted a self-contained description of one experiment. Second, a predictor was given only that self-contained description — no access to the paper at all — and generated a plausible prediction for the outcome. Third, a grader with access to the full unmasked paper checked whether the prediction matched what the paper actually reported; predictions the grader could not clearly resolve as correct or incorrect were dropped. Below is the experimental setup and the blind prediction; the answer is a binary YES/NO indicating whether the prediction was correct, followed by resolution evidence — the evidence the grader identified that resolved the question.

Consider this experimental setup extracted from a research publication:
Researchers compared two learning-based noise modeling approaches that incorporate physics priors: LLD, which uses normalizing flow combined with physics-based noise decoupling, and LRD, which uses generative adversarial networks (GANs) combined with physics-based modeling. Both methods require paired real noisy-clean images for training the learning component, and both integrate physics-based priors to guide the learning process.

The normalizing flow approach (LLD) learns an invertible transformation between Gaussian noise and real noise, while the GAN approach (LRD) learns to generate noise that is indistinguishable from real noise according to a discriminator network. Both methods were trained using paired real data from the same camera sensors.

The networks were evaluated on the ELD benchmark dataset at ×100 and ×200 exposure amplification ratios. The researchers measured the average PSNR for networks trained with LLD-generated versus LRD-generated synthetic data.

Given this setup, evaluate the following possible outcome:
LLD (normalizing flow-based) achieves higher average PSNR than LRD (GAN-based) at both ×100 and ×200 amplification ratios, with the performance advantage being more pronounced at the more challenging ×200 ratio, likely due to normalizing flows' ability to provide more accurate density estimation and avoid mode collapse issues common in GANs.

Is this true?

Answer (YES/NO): NO